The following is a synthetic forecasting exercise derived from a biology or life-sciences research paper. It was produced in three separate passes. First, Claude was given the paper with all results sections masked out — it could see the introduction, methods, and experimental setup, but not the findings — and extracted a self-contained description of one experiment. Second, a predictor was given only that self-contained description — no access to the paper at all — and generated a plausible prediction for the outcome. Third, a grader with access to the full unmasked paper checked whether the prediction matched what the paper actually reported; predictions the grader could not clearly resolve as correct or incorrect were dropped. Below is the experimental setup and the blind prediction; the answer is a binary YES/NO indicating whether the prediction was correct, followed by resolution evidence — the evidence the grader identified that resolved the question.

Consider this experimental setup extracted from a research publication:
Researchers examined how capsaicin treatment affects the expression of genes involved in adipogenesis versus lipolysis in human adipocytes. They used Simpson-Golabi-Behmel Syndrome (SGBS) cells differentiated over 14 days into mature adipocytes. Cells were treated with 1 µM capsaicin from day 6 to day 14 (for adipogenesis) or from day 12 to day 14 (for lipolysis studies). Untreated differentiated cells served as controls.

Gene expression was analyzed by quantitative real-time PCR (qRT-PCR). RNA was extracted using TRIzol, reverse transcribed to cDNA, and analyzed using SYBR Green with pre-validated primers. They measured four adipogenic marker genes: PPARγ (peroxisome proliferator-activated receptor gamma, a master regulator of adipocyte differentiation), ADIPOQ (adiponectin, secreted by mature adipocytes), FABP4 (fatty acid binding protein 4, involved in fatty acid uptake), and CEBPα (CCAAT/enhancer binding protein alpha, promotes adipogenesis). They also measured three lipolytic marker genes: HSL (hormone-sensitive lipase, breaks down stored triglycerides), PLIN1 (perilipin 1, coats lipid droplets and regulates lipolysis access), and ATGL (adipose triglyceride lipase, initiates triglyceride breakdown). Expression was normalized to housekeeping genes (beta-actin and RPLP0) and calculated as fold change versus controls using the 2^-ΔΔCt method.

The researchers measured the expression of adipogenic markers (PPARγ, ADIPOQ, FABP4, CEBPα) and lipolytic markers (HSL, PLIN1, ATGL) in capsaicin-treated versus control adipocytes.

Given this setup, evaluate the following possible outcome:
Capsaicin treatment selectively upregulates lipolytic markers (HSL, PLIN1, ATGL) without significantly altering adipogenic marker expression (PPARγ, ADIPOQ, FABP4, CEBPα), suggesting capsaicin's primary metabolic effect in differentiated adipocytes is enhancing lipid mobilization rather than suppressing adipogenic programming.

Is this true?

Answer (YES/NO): NO